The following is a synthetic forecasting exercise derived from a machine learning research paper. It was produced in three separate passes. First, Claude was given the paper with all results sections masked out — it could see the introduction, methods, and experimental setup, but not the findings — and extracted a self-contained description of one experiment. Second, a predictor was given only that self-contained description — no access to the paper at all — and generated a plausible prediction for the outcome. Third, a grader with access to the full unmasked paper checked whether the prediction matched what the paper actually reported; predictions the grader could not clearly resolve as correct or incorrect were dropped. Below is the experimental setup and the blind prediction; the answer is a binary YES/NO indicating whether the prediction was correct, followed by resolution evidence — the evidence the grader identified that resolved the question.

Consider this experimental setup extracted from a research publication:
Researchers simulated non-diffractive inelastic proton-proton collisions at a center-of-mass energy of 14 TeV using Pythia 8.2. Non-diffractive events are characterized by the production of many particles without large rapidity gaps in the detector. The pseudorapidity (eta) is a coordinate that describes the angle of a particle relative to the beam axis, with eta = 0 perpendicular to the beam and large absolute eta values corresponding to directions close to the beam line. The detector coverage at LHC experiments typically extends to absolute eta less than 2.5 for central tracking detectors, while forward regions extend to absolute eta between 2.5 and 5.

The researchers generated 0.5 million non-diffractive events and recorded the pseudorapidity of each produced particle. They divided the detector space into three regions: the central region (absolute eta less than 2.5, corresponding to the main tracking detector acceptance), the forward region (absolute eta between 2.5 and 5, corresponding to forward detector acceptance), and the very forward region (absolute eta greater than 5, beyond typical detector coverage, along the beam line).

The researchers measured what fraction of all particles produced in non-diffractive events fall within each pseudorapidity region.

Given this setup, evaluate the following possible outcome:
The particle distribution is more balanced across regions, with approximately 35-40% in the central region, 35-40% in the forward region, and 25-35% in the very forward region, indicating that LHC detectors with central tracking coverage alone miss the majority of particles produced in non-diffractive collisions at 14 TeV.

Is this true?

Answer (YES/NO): YES